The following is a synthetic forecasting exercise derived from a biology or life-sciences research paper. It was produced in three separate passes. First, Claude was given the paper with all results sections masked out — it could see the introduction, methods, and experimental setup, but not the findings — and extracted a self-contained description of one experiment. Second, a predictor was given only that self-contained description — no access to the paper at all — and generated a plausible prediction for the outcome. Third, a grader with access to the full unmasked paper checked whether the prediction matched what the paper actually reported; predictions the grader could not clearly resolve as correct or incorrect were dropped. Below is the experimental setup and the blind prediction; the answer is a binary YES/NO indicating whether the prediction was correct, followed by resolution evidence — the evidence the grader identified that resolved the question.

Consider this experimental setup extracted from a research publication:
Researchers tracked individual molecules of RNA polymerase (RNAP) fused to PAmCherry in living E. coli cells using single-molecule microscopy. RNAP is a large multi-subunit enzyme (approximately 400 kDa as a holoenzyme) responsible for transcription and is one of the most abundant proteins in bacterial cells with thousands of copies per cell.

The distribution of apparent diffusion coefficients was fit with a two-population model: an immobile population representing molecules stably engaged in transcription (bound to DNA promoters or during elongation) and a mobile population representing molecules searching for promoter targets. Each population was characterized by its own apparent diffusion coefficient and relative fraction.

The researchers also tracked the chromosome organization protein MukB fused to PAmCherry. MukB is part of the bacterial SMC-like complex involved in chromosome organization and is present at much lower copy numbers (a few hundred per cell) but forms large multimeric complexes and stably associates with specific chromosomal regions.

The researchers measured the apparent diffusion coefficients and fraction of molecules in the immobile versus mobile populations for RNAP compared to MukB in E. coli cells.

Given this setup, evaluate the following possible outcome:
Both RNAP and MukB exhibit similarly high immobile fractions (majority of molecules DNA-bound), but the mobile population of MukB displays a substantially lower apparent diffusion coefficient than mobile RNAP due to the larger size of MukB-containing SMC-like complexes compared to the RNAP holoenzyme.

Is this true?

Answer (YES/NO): NO